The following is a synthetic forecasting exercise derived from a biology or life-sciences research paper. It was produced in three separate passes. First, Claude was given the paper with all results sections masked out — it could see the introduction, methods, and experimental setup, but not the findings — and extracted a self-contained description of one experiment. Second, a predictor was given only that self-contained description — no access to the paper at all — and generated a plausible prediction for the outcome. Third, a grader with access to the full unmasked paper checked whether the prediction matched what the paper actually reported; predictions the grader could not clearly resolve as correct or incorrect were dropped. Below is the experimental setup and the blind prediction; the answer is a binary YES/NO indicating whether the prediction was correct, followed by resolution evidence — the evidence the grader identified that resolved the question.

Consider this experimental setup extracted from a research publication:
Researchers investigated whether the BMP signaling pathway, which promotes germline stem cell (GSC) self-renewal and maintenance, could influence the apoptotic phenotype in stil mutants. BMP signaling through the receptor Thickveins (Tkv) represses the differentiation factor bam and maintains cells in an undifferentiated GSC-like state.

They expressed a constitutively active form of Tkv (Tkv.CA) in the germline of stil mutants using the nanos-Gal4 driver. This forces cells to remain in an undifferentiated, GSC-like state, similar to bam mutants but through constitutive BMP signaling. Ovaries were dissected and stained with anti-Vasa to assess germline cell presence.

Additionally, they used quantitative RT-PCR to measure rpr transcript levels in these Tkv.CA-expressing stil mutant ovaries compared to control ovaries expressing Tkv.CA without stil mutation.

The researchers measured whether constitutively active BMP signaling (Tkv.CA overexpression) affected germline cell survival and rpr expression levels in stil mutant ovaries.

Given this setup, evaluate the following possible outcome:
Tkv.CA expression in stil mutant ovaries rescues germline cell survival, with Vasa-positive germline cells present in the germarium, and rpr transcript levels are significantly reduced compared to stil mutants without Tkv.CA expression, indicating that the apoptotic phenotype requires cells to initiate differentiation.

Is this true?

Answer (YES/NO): YES